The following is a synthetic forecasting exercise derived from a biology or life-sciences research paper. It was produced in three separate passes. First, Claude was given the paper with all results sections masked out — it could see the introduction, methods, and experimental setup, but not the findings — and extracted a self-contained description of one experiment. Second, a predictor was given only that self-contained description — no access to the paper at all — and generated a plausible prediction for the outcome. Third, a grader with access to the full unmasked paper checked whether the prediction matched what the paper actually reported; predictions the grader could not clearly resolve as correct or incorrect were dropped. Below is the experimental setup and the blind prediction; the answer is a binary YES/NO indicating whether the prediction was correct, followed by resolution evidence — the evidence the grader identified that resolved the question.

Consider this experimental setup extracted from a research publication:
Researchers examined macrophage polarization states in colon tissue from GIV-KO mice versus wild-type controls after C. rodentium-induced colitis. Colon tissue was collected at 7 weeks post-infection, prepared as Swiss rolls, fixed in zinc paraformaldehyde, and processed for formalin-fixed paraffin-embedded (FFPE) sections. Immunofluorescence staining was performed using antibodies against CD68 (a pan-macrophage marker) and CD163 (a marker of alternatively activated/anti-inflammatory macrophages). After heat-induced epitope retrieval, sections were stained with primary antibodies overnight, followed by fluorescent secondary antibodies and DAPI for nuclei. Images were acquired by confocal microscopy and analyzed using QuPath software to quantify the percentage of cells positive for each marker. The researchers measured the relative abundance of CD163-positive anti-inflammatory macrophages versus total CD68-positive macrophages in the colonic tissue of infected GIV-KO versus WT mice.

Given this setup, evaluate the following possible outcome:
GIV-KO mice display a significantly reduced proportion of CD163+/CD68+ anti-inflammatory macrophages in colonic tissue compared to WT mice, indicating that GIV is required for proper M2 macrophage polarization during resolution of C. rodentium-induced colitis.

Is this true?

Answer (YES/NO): NO